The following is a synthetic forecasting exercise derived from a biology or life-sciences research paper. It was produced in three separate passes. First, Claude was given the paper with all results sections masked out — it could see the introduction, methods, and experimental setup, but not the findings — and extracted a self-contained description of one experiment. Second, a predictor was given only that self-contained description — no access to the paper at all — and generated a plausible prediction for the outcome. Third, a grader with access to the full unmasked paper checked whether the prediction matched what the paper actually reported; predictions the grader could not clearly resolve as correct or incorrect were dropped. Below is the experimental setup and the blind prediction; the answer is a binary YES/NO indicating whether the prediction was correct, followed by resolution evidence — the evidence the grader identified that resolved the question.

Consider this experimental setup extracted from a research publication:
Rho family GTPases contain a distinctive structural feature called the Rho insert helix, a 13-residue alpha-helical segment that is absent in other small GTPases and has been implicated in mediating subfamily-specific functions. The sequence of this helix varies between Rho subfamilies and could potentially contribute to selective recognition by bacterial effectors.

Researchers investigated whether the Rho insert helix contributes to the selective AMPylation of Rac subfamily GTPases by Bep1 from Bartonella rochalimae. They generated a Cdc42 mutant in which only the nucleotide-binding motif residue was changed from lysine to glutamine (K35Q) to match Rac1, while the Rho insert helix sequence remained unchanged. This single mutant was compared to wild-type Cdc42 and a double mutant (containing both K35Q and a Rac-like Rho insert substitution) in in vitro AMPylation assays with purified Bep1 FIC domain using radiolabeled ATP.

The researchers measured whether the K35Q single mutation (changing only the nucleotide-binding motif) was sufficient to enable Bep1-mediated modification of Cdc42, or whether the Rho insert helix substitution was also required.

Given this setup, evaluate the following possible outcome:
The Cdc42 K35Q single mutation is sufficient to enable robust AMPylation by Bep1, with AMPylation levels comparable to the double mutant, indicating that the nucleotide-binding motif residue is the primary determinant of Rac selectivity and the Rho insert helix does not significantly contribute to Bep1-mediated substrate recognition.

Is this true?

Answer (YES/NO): NO